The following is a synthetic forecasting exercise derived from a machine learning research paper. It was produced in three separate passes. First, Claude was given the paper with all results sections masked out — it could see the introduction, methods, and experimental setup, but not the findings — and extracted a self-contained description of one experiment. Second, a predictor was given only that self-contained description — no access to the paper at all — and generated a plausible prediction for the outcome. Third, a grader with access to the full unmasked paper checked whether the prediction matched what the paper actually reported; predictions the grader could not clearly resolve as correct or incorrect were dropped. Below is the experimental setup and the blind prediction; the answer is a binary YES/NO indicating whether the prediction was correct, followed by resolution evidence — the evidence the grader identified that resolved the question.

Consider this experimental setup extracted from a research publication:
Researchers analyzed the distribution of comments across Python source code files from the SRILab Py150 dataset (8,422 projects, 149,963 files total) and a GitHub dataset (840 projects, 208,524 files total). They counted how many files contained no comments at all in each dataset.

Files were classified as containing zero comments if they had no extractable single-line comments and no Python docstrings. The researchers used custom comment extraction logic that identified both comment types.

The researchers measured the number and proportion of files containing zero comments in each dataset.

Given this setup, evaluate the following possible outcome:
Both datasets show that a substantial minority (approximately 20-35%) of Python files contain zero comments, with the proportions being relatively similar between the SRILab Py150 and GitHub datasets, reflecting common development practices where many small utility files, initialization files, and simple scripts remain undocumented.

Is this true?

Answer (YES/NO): NO